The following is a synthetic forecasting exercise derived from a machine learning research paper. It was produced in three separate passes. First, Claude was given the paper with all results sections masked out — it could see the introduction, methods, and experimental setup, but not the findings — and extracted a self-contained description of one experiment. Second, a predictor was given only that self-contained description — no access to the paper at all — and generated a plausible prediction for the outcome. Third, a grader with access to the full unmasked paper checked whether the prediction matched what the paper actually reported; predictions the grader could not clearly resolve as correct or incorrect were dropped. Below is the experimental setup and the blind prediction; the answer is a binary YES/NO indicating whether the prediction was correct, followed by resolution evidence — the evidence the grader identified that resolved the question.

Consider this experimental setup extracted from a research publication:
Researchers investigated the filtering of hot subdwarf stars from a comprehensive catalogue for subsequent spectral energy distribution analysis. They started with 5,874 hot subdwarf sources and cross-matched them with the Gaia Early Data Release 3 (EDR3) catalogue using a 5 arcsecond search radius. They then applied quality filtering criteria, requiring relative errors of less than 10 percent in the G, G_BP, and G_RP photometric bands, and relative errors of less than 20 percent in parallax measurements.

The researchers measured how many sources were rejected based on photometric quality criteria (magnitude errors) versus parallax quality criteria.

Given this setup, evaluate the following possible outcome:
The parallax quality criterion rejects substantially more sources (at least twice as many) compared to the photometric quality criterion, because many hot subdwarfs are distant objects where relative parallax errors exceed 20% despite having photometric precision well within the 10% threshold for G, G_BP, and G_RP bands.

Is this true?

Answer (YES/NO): YES